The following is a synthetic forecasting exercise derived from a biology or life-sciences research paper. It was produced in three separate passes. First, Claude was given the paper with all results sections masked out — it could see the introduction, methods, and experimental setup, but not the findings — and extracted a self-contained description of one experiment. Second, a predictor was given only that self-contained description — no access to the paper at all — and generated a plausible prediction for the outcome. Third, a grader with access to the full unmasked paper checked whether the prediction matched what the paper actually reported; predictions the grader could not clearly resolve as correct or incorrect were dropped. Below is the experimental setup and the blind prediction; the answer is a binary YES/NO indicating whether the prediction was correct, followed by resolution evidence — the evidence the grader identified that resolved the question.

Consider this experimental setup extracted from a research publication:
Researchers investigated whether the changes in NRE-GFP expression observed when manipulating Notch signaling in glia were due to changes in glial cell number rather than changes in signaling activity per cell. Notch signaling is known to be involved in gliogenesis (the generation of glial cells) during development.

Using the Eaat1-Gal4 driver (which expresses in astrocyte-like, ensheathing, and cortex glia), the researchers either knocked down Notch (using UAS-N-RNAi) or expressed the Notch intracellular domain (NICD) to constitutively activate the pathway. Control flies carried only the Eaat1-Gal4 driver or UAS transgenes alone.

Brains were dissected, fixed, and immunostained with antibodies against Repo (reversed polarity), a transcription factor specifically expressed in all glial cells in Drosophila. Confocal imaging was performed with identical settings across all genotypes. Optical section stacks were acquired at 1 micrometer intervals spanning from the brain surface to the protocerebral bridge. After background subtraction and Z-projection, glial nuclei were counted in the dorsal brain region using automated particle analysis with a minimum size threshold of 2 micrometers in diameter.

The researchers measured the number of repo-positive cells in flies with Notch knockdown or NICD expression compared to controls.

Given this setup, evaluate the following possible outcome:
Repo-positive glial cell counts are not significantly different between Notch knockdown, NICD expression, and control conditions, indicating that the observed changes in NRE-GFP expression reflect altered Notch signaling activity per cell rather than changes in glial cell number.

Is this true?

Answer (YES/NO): YES